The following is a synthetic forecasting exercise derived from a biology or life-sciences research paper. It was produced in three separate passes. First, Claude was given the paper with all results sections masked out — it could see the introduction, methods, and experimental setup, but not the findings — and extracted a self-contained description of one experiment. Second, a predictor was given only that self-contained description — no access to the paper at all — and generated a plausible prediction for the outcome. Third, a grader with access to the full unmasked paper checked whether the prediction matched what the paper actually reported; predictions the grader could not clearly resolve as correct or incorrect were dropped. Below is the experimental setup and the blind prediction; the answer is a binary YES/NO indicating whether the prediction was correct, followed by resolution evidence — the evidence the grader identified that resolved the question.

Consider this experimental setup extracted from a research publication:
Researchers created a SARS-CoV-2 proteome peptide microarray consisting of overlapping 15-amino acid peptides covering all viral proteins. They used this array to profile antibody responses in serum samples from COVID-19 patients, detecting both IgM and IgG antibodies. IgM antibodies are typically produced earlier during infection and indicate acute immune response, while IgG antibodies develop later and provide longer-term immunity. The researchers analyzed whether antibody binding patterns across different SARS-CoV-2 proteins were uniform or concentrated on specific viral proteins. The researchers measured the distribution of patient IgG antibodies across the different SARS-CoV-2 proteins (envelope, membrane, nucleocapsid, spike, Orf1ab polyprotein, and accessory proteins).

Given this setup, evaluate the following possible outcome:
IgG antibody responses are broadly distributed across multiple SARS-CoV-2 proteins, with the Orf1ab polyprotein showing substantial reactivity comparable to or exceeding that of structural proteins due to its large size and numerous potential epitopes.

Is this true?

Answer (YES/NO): NO